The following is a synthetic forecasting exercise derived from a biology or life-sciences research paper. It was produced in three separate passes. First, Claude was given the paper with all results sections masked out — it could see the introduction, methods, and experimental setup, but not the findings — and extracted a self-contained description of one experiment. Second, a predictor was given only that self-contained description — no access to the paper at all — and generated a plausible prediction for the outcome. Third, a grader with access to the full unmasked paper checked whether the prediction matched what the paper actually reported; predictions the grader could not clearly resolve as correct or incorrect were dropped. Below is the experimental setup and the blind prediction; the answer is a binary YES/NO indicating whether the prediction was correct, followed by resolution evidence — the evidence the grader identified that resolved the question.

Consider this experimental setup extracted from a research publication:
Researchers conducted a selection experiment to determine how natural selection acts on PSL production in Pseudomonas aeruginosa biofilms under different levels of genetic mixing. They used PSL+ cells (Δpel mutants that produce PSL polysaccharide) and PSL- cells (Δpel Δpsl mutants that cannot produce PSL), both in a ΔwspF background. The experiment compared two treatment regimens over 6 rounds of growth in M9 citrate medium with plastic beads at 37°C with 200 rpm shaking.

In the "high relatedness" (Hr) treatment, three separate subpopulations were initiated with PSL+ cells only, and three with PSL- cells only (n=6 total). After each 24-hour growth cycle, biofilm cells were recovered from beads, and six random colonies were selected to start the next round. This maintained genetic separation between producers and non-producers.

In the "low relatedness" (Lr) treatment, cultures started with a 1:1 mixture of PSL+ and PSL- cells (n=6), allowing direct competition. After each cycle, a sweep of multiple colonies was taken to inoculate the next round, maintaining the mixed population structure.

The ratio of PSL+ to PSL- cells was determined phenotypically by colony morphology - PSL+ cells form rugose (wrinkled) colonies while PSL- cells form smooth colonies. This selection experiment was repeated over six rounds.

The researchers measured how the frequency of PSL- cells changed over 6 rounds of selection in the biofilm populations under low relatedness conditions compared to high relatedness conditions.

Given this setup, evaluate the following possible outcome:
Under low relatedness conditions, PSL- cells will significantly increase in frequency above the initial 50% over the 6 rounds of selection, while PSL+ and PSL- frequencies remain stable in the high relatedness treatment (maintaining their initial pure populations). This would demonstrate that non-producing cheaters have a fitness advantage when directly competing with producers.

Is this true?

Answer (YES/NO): NO